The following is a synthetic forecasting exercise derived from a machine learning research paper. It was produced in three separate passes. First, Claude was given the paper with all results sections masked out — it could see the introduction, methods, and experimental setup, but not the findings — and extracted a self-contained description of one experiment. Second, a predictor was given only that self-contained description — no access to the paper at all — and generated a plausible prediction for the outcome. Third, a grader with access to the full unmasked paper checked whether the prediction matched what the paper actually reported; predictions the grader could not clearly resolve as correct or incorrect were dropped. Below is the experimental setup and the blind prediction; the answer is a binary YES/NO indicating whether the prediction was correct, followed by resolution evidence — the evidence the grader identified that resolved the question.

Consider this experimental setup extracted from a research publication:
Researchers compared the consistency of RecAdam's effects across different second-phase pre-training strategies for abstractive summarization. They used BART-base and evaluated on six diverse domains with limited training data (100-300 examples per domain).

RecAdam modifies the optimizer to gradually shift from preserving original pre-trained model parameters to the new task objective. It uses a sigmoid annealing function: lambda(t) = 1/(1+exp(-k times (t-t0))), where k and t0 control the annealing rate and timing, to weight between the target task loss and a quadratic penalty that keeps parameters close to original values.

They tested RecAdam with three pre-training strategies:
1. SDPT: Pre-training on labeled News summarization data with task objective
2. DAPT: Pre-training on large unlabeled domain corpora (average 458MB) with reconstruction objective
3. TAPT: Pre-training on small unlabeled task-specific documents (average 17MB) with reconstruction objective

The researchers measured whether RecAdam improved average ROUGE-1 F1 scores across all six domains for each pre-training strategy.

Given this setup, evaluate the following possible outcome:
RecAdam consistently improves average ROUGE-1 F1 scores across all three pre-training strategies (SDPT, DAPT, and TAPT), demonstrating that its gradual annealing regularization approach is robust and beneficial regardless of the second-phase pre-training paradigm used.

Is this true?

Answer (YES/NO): NO